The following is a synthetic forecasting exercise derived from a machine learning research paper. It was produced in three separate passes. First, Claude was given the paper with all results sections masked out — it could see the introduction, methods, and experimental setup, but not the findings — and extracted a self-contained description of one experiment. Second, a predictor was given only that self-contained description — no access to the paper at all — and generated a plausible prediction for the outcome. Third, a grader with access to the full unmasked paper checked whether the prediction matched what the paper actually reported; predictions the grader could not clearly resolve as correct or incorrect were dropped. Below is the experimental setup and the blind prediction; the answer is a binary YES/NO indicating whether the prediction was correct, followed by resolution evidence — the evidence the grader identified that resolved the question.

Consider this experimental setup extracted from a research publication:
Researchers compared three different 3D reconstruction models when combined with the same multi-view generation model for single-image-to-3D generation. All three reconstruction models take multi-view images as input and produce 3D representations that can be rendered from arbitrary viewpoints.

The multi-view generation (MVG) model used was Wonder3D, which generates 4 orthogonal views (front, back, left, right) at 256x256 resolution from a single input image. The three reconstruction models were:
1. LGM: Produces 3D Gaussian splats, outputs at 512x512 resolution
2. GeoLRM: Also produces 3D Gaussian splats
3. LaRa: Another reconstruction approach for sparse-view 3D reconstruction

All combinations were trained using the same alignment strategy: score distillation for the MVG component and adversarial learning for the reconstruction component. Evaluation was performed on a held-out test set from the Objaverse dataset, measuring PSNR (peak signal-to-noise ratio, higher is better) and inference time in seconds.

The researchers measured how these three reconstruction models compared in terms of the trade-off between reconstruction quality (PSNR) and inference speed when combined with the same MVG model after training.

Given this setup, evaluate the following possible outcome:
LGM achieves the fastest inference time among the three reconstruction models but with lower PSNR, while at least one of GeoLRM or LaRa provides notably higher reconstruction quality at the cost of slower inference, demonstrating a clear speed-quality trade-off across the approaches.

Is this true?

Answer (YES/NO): NO